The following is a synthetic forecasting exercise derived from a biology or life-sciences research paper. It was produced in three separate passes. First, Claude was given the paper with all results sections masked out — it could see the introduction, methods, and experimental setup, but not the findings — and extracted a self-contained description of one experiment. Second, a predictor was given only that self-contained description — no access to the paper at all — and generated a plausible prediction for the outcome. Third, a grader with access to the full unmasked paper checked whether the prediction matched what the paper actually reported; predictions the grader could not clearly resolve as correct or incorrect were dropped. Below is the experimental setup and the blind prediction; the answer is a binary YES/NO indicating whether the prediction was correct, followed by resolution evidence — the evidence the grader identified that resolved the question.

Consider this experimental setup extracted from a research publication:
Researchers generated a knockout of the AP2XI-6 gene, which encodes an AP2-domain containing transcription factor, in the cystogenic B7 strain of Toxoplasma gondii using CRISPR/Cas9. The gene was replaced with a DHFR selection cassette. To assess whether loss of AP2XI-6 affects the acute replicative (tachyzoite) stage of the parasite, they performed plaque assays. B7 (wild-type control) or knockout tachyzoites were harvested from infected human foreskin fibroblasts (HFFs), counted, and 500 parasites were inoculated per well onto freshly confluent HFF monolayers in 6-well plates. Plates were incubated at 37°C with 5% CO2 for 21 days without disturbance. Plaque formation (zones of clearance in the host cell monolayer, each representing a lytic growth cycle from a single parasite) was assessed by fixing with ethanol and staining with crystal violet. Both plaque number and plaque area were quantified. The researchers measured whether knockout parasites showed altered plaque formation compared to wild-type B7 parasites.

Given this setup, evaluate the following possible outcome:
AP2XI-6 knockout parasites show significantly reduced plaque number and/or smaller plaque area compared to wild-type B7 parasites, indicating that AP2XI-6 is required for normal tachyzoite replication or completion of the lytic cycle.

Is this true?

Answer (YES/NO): NO